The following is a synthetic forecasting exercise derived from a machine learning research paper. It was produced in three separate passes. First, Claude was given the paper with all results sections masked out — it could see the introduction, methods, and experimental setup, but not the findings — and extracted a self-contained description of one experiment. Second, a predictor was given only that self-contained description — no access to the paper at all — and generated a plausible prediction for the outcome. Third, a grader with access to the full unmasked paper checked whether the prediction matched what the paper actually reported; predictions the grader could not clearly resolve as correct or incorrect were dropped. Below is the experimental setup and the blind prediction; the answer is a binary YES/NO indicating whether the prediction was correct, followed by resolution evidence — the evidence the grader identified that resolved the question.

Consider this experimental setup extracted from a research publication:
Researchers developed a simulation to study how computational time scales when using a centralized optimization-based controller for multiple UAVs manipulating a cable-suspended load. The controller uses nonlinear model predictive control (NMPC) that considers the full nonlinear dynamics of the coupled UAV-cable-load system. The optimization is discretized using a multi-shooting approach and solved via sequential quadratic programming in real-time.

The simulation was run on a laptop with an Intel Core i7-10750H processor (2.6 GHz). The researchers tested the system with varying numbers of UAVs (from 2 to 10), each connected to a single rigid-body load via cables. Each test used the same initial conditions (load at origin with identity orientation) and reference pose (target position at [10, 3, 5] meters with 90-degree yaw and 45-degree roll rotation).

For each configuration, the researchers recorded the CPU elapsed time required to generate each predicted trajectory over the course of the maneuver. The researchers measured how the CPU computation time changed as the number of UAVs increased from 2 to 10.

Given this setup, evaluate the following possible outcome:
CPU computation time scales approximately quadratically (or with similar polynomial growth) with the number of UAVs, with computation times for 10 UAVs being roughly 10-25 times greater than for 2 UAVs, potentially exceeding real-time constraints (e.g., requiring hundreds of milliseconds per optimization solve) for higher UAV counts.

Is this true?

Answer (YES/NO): NO